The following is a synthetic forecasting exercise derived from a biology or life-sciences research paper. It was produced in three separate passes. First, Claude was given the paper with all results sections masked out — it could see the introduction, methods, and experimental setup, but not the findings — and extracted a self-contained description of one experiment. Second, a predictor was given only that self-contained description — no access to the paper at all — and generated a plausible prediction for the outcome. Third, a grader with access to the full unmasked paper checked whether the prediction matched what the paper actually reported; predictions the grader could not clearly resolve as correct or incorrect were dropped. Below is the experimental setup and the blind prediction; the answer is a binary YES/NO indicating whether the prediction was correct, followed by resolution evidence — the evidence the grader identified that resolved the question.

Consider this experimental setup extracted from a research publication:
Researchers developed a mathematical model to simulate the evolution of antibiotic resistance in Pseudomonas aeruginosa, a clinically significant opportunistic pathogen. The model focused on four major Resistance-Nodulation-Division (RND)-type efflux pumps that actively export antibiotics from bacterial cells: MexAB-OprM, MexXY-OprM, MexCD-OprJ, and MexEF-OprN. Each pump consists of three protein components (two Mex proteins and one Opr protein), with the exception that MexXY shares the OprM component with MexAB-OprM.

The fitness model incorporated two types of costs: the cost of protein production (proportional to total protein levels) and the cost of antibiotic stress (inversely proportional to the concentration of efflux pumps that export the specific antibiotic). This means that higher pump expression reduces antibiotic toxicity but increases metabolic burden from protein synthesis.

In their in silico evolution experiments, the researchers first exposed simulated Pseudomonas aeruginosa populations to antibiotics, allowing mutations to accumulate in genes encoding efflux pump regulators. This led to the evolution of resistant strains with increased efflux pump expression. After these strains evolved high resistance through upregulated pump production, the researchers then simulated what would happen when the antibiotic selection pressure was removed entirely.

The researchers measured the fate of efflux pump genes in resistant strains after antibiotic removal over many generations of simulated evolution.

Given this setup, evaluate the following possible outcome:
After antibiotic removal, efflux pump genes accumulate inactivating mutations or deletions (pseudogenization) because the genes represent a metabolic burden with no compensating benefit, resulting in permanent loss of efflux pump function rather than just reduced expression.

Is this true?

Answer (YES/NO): YES